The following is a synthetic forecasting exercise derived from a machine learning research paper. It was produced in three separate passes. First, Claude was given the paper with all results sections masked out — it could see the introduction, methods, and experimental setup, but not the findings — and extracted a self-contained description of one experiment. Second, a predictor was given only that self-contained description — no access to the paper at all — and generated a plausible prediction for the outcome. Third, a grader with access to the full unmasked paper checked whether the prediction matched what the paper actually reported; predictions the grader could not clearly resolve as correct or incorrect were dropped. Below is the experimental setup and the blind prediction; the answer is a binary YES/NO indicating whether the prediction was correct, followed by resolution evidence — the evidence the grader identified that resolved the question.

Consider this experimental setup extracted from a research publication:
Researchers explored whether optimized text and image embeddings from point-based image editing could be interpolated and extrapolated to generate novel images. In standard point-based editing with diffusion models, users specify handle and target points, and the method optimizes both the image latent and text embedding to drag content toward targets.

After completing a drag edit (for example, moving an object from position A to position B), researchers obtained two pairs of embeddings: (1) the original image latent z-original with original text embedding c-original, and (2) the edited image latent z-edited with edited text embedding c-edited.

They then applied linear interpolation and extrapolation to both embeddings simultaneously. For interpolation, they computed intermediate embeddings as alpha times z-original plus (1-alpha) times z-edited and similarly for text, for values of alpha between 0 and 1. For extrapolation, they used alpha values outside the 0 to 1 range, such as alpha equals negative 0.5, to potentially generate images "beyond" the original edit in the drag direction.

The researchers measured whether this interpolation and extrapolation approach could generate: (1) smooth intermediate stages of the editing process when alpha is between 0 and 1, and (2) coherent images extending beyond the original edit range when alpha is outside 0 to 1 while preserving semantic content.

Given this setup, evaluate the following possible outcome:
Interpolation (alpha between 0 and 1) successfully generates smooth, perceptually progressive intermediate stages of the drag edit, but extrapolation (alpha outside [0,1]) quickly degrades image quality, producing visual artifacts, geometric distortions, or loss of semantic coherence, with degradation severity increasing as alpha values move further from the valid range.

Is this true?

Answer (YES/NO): NO